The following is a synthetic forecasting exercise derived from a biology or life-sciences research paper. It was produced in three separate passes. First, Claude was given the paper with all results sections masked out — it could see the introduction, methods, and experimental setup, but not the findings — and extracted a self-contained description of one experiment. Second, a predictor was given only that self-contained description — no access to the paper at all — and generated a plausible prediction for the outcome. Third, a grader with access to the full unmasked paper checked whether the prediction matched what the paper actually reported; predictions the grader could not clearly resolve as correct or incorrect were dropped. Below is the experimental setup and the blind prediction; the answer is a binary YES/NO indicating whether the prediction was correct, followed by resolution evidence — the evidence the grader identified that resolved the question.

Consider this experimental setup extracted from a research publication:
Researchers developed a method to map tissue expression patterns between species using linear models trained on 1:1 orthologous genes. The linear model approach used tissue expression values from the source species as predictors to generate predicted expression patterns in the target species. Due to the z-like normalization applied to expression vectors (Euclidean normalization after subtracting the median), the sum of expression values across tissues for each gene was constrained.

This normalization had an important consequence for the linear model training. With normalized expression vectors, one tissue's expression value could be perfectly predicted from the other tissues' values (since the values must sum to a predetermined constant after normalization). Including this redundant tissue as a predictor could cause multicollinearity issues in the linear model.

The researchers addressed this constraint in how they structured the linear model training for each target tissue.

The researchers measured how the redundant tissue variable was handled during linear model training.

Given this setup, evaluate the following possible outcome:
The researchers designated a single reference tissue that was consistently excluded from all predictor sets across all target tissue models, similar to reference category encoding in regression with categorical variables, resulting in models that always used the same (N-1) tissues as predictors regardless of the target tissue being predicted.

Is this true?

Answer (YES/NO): YES